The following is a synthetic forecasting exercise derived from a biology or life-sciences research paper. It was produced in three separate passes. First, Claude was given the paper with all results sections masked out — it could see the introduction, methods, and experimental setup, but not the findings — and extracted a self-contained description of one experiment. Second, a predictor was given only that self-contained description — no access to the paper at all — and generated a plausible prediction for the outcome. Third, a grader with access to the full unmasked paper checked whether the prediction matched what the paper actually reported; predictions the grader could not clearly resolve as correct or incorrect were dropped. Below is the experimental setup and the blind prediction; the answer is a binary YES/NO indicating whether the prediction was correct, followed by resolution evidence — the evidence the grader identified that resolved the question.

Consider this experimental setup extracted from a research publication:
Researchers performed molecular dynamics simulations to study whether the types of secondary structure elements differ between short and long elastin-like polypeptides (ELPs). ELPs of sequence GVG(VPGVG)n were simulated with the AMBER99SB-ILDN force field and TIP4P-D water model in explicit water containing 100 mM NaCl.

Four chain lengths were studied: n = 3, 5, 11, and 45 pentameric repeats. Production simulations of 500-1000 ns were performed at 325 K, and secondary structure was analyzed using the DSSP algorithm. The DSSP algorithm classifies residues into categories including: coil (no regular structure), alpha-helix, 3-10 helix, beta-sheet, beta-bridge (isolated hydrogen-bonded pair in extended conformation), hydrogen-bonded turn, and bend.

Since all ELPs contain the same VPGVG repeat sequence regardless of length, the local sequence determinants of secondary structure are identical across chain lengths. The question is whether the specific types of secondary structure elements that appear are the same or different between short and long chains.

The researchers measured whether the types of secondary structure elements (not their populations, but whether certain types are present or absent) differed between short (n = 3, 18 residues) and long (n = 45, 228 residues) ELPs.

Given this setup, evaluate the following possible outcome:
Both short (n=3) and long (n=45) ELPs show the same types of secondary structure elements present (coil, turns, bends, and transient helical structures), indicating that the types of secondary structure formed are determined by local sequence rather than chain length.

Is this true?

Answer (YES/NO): NO